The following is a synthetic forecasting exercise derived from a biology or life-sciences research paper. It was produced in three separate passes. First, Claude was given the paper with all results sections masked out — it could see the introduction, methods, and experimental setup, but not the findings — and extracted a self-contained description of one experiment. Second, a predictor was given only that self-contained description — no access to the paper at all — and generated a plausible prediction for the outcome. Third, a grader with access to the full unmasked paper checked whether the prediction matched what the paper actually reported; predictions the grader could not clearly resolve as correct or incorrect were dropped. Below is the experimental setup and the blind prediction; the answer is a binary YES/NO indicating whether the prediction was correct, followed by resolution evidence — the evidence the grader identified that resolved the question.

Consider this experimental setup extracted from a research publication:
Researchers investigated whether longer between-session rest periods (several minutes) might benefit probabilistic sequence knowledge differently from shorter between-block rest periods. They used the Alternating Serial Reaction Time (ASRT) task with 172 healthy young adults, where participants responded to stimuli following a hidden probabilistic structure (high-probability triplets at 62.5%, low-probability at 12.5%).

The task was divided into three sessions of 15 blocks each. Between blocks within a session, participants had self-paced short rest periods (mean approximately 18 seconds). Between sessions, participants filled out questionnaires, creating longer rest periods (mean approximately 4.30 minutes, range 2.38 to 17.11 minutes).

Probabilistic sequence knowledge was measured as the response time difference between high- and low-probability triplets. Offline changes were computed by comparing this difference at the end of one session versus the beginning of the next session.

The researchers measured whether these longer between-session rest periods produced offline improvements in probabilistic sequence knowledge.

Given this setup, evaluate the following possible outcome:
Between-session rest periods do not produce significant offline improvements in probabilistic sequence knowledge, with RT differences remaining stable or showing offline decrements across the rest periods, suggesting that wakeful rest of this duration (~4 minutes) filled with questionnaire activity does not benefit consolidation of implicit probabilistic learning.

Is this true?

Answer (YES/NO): YES